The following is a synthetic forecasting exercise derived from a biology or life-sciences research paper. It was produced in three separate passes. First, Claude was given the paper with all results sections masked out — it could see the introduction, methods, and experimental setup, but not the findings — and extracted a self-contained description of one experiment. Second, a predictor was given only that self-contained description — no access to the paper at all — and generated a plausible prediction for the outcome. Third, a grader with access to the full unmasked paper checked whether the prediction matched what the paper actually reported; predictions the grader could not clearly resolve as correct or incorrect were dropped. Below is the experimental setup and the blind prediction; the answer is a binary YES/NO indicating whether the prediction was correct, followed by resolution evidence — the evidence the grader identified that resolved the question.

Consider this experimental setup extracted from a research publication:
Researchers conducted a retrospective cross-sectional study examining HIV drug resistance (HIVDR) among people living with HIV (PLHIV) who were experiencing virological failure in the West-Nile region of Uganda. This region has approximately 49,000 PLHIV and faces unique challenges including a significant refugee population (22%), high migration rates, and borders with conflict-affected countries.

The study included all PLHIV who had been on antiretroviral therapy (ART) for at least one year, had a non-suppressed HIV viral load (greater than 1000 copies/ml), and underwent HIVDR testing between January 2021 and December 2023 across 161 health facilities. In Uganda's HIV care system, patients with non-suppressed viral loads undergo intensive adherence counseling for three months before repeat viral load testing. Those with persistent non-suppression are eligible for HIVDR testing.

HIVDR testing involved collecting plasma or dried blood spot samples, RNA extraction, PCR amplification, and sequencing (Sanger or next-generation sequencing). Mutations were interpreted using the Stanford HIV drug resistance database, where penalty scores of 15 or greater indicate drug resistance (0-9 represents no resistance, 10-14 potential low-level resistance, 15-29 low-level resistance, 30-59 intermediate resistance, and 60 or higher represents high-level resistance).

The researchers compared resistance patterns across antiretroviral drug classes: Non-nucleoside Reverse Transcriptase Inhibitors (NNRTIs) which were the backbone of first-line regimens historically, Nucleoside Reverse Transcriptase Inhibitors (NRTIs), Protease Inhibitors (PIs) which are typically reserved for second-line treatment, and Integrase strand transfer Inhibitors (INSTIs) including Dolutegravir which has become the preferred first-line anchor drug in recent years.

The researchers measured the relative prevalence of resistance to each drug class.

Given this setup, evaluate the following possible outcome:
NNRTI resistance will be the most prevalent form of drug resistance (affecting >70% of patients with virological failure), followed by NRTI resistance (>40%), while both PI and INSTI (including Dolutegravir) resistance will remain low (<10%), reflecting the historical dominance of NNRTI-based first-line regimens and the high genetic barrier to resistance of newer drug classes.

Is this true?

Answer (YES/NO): NO